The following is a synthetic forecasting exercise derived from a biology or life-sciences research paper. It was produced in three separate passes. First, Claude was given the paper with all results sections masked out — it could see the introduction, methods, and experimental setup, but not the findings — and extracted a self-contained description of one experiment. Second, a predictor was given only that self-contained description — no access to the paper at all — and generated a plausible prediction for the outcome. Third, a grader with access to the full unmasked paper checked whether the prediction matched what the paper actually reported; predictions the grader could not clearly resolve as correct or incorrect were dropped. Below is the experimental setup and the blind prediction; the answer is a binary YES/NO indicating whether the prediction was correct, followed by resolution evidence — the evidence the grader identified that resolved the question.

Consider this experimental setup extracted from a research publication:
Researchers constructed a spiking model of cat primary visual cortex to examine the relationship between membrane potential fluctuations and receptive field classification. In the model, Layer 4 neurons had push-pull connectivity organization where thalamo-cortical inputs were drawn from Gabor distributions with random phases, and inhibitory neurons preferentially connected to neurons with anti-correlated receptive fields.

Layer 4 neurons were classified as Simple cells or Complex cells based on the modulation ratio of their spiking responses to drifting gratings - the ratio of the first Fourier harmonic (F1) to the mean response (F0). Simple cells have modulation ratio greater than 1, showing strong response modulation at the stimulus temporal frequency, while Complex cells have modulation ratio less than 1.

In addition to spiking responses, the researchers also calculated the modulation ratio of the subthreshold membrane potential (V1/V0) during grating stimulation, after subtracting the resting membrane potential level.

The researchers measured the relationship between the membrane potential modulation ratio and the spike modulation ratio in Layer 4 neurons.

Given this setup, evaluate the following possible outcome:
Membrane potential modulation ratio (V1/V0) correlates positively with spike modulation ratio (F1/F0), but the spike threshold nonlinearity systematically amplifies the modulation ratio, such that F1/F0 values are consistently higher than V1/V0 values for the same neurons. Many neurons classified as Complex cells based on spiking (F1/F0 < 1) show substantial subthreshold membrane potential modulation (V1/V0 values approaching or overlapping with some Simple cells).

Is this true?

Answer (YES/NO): NO